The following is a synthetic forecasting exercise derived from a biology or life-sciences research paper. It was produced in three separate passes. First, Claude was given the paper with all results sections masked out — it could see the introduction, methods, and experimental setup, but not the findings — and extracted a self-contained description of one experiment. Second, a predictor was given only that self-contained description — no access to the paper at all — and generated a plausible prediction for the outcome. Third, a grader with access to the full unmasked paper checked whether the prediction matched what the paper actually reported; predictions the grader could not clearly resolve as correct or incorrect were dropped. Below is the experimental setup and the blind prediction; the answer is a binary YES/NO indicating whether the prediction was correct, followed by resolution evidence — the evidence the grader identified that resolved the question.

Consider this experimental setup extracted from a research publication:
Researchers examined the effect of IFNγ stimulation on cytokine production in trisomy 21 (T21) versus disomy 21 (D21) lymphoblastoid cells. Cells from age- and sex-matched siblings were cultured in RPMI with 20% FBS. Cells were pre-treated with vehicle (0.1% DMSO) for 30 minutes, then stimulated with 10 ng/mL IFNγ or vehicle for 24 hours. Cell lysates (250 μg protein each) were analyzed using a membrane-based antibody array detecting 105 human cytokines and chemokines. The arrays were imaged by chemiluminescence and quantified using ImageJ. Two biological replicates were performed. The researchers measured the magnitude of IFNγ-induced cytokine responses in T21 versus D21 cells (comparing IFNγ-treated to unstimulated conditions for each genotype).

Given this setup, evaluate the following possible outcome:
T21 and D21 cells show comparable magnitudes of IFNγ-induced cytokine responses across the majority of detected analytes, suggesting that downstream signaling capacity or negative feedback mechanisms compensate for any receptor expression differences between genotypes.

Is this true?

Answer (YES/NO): NO